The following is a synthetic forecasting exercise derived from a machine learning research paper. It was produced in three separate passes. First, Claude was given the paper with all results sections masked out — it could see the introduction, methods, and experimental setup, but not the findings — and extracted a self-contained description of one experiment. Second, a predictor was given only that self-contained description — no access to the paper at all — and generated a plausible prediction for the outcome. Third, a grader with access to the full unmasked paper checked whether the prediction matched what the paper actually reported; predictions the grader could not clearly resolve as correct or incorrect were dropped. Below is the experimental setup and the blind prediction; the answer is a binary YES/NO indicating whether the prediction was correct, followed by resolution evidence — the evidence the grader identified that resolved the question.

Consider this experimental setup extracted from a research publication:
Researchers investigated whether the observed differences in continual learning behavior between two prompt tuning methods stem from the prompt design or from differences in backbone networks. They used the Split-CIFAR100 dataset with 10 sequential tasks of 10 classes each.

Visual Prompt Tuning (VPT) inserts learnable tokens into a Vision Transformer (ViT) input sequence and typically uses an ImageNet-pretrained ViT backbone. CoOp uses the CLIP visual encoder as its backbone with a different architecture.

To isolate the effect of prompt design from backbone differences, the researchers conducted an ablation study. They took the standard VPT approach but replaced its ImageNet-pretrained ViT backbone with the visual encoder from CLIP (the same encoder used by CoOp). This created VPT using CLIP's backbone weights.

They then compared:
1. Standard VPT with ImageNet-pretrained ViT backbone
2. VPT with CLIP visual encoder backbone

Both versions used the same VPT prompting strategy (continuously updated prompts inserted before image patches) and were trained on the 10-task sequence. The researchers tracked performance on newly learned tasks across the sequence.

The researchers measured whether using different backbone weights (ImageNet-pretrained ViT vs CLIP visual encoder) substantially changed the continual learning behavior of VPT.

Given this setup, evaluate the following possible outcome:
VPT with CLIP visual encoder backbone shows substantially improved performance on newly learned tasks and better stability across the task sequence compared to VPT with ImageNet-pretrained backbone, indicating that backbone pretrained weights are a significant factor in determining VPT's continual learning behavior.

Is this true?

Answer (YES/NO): NO